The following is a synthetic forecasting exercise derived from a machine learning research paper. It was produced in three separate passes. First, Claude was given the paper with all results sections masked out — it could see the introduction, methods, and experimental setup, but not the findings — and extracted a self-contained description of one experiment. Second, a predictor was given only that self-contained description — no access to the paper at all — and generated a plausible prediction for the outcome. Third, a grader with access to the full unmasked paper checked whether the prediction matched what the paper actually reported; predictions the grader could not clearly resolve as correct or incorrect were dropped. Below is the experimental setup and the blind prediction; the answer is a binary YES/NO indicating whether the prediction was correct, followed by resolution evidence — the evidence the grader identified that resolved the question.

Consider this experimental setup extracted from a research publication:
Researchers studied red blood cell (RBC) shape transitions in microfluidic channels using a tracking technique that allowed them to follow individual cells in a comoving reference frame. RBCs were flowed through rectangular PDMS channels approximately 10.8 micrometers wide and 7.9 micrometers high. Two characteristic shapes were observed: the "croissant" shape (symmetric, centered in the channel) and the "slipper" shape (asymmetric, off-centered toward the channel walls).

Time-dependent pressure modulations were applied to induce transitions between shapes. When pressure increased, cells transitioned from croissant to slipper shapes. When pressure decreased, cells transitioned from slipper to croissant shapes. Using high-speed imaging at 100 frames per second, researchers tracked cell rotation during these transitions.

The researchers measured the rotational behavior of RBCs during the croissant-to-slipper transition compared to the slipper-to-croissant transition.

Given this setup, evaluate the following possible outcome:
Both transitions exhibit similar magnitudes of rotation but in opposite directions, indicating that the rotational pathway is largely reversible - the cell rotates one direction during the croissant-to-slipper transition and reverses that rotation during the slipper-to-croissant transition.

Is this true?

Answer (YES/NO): NO